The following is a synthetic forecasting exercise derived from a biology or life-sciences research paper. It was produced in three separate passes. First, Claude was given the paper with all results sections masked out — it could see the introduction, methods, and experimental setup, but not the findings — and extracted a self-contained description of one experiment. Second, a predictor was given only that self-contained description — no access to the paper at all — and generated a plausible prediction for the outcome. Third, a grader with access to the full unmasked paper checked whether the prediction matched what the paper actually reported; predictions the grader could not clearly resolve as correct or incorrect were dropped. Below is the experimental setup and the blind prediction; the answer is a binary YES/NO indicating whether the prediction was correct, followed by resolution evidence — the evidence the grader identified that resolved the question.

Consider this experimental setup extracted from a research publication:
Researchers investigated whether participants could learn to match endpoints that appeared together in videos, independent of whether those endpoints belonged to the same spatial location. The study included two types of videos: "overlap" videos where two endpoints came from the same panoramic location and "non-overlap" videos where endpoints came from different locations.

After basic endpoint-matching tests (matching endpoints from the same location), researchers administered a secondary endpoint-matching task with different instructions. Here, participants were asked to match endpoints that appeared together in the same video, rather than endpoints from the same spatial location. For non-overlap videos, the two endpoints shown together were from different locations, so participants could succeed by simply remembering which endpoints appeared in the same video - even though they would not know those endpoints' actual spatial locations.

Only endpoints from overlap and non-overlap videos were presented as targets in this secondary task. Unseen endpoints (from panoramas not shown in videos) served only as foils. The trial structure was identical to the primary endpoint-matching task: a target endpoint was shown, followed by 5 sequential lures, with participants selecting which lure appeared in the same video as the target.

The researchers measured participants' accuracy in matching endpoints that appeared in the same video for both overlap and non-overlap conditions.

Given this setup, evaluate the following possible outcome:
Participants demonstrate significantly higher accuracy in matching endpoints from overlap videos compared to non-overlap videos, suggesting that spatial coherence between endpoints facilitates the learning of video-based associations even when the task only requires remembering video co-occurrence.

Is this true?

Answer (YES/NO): NO